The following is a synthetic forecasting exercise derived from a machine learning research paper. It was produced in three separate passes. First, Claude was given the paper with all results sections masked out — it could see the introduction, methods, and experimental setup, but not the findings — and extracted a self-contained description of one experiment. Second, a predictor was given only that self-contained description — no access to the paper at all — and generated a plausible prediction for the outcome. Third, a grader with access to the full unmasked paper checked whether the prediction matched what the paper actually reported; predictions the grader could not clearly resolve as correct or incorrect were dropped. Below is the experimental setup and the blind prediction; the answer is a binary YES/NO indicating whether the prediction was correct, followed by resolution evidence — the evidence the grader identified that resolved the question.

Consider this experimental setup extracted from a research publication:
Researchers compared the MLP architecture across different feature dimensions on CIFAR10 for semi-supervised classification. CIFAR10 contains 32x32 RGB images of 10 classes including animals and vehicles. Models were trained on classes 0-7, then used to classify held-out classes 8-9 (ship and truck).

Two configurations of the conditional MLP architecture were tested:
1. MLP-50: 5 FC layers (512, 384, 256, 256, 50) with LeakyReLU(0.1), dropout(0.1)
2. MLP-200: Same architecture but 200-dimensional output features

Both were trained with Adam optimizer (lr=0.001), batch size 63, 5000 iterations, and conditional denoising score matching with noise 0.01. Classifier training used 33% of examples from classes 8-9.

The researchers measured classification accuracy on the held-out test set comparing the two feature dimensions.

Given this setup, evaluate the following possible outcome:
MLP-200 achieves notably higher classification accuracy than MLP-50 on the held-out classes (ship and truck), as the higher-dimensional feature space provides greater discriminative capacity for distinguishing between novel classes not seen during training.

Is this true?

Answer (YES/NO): YES